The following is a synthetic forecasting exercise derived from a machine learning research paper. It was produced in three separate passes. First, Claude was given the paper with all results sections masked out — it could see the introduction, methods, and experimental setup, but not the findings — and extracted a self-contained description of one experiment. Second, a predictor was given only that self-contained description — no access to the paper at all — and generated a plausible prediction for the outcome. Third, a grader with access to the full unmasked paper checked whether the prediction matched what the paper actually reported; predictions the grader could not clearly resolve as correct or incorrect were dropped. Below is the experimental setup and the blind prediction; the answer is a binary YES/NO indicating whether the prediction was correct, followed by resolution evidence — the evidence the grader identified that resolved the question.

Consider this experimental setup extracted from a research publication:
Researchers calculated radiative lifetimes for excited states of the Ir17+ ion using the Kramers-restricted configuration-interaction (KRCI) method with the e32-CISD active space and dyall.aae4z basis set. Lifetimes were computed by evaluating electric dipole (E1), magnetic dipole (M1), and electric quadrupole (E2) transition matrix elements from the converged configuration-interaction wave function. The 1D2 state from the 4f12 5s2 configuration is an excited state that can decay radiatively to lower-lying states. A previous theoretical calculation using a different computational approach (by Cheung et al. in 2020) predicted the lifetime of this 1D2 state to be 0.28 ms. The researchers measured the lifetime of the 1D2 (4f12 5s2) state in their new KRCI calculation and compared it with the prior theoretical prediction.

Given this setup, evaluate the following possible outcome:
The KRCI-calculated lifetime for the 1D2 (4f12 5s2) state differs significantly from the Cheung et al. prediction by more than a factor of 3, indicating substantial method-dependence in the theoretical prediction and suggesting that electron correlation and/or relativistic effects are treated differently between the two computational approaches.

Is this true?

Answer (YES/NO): YES